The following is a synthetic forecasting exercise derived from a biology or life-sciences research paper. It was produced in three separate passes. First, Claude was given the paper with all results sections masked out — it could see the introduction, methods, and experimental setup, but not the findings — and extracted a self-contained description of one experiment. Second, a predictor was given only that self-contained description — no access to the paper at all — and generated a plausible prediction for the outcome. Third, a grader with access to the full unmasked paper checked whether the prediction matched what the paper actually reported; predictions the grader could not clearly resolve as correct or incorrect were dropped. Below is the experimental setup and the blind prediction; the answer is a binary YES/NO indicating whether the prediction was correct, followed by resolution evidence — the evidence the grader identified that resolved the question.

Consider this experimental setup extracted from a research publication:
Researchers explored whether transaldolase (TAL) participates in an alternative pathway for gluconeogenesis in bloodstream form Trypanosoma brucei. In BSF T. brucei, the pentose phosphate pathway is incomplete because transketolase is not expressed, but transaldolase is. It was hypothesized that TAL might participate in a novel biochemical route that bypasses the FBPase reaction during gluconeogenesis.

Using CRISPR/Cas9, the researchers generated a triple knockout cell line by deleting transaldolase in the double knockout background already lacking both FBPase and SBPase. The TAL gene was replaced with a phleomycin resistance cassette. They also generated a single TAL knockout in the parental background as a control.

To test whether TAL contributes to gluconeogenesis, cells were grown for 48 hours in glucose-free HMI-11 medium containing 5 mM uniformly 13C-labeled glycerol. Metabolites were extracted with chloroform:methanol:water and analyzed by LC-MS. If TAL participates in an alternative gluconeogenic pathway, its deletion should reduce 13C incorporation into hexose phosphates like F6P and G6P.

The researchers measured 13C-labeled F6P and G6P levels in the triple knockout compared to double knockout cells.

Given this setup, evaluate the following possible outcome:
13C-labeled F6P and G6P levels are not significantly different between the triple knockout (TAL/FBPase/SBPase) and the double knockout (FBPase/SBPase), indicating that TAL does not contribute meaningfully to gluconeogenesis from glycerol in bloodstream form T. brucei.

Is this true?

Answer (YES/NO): YES